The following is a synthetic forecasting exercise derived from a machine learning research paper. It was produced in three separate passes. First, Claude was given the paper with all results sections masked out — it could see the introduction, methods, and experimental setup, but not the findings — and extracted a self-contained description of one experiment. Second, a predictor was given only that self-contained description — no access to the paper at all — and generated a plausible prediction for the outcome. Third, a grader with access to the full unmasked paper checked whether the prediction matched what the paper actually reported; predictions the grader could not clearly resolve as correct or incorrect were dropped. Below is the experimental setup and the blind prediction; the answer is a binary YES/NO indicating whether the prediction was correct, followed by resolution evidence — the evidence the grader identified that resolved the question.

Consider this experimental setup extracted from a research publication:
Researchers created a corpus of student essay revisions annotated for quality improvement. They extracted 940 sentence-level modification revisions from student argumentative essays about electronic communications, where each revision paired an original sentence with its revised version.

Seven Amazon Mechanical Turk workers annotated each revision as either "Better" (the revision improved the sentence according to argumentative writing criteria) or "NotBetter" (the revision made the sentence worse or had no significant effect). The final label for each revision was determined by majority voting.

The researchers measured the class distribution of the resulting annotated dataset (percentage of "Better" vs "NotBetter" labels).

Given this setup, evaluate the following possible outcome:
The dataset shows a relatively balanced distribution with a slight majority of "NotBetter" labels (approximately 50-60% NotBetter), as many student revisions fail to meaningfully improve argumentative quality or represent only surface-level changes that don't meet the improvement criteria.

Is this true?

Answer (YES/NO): NO